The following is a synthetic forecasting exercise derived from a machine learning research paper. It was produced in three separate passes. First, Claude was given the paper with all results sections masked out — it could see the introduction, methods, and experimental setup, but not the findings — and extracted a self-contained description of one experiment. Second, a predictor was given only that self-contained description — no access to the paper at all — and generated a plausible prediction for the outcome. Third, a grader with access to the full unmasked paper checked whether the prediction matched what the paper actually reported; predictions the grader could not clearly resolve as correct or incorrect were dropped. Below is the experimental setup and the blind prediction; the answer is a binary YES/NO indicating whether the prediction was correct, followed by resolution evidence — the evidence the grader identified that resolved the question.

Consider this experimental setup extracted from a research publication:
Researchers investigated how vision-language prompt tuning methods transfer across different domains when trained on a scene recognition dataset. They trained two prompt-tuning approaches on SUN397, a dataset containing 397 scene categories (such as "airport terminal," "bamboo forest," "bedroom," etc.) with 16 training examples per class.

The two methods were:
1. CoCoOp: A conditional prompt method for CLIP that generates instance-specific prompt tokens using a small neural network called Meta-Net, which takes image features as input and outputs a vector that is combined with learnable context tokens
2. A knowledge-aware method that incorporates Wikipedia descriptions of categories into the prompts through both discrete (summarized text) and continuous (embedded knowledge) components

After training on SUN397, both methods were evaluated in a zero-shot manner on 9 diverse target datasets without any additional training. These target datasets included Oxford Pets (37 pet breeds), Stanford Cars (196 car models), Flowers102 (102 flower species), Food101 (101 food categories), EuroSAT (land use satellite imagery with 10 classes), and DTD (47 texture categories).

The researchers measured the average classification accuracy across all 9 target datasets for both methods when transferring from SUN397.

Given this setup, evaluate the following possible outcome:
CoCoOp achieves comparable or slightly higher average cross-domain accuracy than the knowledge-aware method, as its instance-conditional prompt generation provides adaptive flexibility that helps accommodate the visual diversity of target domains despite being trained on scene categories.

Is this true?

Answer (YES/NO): NO